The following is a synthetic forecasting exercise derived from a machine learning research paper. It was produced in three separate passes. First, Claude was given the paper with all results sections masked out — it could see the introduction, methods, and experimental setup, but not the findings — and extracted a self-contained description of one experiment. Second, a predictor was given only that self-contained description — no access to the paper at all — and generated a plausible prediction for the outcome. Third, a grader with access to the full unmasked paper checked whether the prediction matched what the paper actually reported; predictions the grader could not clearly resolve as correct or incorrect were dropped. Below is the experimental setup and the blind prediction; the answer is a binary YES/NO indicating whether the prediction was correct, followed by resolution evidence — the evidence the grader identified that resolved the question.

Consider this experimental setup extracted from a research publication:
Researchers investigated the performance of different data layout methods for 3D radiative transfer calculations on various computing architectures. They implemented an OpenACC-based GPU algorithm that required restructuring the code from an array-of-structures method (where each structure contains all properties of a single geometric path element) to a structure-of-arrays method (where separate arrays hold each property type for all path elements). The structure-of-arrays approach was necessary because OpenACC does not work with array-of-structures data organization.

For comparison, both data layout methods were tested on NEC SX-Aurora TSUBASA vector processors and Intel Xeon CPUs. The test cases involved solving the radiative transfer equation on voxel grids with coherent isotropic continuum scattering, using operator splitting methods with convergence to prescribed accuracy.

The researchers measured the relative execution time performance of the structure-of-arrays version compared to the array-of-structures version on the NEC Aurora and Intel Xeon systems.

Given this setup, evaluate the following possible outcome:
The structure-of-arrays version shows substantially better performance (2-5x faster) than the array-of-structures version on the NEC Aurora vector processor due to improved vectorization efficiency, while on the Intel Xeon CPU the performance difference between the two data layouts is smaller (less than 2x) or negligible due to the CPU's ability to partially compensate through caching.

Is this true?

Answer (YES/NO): NO